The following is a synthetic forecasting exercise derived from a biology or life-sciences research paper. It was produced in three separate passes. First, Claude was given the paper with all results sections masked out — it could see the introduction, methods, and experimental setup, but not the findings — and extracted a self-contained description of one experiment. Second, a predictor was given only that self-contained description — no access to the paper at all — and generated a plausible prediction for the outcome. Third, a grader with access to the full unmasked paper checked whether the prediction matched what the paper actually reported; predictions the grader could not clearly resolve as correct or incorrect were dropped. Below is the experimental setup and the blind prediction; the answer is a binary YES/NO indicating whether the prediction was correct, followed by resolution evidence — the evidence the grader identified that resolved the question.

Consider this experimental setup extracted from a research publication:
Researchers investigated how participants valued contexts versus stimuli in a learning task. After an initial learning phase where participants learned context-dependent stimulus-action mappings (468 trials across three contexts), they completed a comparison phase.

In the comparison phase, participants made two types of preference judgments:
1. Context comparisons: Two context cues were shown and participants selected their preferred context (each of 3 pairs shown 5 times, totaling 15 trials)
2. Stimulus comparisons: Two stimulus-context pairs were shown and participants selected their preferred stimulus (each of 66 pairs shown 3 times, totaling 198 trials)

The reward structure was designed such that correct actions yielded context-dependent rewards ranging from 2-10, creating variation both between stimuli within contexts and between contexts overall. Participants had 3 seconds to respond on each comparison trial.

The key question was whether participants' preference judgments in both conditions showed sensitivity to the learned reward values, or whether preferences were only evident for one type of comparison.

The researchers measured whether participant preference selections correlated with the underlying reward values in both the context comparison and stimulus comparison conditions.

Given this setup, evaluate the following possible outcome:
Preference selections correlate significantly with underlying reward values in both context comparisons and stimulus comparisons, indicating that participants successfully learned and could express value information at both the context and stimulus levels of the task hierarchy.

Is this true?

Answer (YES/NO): YES